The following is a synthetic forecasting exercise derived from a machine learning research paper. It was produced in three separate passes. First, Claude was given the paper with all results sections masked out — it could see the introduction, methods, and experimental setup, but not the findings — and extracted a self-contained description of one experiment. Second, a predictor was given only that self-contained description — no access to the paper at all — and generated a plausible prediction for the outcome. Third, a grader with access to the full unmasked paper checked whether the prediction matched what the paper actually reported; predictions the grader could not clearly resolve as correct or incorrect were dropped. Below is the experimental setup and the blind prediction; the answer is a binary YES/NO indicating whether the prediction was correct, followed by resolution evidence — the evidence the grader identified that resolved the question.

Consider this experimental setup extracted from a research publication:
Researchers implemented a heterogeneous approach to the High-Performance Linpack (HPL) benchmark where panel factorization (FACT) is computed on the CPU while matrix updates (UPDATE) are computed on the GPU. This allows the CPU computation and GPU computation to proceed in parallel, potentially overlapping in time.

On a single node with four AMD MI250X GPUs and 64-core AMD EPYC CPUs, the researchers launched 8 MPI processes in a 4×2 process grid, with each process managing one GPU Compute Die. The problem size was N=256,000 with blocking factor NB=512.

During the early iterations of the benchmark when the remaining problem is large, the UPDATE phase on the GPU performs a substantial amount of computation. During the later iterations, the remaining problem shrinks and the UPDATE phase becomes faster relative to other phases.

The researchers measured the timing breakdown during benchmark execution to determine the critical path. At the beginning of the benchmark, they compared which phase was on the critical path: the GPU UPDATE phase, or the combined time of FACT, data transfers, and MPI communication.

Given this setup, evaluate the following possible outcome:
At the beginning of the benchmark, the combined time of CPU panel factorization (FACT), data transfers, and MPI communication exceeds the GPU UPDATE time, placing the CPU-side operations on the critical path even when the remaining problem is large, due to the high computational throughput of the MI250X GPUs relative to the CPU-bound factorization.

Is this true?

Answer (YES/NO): NO